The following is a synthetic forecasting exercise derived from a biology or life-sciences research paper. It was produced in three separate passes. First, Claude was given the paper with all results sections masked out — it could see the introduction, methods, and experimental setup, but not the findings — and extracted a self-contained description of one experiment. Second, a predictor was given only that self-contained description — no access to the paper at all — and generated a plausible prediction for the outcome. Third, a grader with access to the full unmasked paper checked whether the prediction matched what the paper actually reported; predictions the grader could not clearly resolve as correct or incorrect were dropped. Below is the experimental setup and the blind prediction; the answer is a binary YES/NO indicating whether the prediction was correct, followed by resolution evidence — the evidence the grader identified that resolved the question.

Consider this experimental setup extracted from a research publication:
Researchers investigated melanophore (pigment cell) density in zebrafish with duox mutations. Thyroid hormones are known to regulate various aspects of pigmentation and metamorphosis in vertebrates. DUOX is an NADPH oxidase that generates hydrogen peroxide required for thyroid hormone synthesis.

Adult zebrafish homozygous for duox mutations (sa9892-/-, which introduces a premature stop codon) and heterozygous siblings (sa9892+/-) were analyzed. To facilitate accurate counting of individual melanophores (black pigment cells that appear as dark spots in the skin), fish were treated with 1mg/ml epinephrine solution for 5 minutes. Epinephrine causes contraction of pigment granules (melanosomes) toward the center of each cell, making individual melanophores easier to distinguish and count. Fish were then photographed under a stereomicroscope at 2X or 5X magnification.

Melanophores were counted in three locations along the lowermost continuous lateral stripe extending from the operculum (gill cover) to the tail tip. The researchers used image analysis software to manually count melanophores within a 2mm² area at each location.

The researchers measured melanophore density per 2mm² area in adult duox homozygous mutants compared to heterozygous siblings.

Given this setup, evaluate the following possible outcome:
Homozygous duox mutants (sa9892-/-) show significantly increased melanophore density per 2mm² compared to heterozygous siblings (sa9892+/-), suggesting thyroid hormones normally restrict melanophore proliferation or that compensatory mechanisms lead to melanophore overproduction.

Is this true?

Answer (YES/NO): YES